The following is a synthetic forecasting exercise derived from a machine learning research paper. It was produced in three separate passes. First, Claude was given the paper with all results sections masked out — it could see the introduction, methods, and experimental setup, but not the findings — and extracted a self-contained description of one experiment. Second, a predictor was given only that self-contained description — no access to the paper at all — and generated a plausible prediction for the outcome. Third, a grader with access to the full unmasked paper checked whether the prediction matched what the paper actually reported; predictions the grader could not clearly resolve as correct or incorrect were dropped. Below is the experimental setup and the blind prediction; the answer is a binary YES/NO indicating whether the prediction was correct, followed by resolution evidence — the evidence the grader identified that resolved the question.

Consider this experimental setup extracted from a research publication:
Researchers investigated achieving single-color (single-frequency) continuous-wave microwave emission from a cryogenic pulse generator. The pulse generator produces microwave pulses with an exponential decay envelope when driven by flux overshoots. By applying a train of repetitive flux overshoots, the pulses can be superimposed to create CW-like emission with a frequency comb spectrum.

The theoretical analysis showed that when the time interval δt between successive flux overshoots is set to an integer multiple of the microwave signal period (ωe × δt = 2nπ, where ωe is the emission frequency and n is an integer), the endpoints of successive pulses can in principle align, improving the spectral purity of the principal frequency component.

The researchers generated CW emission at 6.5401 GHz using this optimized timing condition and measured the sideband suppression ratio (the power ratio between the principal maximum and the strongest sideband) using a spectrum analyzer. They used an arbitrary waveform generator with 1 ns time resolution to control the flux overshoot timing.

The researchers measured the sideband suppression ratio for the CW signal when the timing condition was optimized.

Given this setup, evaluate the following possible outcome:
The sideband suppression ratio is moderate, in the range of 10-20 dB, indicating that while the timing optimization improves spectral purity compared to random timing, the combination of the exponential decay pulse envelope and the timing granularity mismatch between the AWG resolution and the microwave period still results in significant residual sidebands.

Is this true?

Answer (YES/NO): NO